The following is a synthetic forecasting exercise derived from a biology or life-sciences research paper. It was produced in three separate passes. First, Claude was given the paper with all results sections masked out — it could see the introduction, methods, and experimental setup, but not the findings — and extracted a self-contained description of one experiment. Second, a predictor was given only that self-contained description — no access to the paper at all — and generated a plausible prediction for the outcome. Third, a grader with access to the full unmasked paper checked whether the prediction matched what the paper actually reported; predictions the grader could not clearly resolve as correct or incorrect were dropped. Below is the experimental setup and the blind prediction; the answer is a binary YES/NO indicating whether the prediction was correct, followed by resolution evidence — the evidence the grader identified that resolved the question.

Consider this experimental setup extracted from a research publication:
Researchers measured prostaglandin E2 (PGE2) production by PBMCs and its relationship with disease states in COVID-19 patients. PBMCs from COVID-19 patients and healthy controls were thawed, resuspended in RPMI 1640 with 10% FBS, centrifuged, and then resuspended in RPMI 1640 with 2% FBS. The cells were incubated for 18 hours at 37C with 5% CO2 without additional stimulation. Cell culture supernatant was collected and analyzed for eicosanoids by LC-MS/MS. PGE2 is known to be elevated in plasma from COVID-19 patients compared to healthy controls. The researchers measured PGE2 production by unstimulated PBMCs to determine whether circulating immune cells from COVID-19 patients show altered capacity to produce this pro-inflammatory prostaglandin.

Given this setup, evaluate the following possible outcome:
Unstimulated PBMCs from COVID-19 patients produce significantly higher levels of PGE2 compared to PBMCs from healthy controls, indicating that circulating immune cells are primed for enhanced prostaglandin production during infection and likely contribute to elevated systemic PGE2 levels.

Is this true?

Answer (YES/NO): YES